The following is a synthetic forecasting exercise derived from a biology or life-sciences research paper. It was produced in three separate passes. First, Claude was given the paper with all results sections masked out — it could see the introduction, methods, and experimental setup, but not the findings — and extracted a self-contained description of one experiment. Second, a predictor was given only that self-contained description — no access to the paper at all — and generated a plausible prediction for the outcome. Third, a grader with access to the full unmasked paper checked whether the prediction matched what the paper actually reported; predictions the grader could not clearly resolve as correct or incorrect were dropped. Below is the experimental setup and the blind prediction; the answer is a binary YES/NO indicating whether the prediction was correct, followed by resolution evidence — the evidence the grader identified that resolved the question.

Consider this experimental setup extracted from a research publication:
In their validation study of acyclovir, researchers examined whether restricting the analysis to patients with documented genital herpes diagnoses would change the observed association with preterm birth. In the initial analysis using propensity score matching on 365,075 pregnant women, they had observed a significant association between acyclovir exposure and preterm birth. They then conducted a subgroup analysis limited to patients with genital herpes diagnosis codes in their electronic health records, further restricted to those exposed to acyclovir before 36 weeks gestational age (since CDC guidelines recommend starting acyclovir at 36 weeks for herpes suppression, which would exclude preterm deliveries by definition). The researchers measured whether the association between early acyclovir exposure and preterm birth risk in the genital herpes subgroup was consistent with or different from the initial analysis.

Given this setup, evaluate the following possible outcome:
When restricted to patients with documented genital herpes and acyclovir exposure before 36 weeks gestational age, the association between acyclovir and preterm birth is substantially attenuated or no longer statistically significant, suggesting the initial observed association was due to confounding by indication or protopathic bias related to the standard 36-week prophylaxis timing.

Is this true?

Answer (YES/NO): YES